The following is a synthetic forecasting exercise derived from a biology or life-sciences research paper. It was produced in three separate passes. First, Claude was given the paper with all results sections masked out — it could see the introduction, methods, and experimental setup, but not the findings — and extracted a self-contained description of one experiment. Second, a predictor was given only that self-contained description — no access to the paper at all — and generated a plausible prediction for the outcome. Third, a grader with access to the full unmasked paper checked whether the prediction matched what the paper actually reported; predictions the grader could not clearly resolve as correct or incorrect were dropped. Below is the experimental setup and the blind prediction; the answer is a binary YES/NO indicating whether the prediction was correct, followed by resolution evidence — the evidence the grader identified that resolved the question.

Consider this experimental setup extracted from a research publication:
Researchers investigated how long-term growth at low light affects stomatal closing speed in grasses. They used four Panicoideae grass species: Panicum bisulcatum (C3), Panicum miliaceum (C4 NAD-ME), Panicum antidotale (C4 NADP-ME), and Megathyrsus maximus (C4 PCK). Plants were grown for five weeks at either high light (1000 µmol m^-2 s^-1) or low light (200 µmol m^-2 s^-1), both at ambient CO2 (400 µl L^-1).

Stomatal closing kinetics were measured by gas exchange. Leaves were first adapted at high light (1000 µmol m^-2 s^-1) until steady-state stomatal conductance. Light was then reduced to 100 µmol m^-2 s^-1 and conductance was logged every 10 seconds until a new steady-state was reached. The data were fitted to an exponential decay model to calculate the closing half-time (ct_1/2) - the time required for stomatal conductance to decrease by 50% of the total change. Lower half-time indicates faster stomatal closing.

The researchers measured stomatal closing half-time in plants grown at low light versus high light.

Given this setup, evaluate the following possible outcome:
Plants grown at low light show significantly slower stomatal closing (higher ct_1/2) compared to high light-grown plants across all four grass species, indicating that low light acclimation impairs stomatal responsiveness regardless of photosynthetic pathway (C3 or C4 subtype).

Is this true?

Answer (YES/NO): NO